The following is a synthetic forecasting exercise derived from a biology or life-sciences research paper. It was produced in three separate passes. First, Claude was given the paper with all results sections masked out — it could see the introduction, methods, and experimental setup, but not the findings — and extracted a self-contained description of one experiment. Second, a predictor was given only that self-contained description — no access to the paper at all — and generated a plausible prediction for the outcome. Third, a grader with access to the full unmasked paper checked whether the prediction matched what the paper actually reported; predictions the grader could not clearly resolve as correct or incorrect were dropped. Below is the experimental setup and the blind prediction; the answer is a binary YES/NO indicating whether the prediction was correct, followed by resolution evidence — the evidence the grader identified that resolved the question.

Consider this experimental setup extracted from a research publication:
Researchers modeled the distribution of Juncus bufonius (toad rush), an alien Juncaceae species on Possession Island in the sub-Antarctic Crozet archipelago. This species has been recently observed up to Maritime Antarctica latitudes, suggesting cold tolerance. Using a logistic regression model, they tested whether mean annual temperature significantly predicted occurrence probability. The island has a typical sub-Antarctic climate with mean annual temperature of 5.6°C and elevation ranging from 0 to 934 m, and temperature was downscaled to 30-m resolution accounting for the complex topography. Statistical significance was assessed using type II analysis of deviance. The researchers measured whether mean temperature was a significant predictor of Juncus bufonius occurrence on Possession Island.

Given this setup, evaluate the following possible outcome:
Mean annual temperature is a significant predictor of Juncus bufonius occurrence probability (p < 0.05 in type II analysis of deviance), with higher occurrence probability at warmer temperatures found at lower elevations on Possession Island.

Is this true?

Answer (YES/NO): NO